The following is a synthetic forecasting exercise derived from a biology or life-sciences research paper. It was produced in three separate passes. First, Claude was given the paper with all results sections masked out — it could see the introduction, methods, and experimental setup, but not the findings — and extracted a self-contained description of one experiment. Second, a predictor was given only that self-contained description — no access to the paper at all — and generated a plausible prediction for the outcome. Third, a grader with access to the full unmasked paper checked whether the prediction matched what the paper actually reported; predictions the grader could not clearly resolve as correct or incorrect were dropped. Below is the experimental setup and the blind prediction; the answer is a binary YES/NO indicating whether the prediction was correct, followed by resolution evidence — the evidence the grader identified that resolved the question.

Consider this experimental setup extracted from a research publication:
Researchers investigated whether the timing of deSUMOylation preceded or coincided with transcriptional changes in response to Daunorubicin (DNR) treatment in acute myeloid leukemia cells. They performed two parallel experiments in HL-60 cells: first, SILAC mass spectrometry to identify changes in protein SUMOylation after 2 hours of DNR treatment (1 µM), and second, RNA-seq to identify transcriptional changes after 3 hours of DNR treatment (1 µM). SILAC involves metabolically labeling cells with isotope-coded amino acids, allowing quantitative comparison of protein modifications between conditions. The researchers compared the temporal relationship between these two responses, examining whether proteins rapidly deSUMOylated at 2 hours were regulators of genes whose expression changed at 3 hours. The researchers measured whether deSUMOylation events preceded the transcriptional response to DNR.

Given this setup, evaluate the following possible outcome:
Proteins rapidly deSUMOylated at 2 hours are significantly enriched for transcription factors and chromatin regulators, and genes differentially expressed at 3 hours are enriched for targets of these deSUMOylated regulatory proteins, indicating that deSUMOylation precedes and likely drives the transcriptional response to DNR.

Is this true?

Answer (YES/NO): NO